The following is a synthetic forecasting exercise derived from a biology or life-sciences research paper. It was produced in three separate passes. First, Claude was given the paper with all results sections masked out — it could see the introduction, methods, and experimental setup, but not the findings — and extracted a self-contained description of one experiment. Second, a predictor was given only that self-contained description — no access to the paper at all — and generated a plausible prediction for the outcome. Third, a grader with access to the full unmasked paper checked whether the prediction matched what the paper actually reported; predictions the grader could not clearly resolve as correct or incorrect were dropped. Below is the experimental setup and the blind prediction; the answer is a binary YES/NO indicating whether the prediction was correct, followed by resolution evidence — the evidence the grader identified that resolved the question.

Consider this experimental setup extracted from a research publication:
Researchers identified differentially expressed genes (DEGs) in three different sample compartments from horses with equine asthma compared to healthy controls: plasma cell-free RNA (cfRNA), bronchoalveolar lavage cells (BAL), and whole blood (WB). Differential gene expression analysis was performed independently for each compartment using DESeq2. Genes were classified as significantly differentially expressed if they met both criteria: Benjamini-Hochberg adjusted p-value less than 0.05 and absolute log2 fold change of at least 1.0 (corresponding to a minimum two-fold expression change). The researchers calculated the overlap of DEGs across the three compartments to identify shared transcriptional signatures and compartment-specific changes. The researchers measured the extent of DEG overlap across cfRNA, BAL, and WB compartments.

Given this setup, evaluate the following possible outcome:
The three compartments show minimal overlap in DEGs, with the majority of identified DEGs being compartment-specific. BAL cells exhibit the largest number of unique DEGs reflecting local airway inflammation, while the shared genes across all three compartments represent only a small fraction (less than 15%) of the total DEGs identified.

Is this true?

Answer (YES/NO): NO